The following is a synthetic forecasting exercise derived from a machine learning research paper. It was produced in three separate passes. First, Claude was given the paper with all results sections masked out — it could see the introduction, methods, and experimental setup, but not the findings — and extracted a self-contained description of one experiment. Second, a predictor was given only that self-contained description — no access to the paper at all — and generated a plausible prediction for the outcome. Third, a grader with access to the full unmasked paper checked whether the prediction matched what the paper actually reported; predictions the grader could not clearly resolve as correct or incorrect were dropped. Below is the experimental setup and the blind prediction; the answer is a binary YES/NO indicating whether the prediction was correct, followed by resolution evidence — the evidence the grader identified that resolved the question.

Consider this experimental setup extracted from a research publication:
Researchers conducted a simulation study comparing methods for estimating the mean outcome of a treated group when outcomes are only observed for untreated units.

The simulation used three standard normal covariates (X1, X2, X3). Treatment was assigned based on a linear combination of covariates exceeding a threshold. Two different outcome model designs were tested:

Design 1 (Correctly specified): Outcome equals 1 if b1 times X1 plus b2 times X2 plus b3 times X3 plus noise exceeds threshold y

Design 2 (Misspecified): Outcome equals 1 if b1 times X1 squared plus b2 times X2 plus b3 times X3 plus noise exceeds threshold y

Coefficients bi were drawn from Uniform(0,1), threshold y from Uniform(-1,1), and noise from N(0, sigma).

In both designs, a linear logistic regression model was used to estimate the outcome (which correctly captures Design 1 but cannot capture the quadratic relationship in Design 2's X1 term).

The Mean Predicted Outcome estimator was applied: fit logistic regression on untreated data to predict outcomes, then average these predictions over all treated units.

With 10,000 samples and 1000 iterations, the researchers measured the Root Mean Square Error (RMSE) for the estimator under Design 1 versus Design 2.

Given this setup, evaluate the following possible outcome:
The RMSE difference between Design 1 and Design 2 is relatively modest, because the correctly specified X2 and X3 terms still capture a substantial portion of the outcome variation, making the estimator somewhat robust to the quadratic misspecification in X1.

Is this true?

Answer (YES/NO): NO